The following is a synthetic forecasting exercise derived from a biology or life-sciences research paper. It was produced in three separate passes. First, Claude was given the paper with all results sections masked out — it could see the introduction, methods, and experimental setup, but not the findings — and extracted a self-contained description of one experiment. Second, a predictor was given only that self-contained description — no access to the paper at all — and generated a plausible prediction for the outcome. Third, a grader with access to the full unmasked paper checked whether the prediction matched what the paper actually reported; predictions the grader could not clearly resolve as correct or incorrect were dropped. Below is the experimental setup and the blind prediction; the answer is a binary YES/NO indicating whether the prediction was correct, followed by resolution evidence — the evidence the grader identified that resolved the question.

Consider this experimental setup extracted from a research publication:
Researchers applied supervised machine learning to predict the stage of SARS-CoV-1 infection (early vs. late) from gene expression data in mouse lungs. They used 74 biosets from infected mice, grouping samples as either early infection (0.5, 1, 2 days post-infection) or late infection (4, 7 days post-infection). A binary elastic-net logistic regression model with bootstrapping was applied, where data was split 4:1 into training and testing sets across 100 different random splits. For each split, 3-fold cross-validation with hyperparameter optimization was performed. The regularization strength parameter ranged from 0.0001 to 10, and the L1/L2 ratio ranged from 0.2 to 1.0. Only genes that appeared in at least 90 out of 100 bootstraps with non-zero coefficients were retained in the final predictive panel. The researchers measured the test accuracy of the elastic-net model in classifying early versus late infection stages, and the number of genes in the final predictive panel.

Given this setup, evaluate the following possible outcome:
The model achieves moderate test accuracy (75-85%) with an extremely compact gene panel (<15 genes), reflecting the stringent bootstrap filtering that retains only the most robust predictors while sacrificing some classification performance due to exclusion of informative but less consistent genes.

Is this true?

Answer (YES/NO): NO